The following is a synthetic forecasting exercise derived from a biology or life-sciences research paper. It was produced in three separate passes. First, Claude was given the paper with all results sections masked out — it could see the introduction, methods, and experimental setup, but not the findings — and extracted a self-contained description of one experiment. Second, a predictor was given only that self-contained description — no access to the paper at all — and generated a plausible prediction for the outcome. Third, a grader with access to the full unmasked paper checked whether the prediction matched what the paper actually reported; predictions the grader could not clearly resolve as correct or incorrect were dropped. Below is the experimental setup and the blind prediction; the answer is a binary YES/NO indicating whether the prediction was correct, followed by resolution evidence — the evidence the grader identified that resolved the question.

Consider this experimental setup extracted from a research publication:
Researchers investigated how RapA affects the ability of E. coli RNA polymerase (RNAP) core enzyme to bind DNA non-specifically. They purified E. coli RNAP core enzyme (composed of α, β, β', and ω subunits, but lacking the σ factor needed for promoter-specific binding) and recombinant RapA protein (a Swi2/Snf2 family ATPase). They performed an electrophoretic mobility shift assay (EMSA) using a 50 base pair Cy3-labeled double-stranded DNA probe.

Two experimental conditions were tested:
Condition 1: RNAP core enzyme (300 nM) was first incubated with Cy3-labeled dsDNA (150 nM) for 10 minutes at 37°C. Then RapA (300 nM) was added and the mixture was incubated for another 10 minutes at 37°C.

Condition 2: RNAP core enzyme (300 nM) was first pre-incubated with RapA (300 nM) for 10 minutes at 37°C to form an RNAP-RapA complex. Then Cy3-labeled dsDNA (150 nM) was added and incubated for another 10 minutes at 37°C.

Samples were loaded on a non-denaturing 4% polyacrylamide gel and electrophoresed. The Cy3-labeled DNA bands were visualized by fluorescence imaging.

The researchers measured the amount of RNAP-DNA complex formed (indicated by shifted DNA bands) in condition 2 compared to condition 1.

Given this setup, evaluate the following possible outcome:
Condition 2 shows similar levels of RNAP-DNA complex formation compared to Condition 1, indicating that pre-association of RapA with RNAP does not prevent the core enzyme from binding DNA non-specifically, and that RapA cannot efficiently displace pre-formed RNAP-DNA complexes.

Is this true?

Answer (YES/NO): NO